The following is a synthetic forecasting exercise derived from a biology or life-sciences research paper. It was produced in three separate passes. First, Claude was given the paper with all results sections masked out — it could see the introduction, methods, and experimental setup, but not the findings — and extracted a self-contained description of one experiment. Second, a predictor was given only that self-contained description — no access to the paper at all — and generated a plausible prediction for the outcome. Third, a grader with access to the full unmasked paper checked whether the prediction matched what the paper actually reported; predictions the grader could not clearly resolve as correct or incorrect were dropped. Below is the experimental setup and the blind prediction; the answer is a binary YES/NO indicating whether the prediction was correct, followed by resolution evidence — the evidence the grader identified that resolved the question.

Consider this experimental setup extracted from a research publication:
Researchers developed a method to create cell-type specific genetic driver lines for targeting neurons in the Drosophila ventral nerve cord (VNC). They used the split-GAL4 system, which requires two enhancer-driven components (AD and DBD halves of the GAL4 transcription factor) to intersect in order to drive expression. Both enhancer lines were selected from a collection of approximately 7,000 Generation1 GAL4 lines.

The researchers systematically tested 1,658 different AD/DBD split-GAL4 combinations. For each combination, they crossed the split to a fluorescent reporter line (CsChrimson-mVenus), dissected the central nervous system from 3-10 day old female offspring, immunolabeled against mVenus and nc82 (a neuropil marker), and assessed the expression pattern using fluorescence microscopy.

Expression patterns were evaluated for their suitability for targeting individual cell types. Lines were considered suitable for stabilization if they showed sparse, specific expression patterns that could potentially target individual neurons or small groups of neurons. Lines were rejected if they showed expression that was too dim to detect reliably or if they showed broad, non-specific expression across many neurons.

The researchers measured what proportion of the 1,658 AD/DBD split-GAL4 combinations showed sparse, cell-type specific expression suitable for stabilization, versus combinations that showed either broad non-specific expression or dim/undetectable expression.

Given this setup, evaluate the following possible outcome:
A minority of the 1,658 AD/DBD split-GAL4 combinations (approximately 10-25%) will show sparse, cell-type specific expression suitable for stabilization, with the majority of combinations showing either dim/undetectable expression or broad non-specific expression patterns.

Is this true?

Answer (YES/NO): YES